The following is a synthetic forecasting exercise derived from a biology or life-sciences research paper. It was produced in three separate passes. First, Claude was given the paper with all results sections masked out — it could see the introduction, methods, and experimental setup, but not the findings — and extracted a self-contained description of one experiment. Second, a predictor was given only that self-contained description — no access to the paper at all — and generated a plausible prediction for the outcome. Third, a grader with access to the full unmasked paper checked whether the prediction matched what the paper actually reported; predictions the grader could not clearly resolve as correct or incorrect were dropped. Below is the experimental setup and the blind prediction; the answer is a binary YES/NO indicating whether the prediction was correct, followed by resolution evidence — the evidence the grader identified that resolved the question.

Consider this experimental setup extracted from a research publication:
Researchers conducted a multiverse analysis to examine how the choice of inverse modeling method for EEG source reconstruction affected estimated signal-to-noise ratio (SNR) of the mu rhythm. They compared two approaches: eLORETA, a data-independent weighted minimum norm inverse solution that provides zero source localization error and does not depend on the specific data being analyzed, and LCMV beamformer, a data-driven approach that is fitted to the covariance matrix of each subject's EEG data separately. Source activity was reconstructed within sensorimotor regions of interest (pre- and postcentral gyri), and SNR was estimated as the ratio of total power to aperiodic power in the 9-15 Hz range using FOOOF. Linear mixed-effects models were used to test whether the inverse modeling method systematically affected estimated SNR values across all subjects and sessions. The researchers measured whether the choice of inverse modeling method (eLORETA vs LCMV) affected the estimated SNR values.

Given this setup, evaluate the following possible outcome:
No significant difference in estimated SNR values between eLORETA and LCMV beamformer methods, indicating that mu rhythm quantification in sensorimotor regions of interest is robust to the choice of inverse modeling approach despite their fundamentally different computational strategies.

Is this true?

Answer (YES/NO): NO